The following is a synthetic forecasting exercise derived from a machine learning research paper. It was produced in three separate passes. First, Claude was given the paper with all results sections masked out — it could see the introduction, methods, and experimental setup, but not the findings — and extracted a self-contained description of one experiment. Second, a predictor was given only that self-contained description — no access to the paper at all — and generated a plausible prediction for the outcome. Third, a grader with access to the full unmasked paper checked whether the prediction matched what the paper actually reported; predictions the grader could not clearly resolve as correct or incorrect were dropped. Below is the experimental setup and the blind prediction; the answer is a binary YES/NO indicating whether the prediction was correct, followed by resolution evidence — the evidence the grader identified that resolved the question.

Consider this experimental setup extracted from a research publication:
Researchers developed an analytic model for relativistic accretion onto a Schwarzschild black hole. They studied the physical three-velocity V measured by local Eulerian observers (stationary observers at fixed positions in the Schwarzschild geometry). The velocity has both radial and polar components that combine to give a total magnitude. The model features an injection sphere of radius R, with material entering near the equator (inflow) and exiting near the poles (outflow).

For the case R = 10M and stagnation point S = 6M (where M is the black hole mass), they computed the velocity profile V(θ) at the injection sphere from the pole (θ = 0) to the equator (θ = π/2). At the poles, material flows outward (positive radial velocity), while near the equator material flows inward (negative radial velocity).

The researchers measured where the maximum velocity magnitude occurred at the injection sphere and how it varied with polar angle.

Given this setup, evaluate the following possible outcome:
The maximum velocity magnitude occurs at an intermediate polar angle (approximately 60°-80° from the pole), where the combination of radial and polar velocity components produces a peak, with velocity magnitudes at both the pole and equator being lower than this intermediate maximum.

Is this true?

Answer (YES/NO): NO